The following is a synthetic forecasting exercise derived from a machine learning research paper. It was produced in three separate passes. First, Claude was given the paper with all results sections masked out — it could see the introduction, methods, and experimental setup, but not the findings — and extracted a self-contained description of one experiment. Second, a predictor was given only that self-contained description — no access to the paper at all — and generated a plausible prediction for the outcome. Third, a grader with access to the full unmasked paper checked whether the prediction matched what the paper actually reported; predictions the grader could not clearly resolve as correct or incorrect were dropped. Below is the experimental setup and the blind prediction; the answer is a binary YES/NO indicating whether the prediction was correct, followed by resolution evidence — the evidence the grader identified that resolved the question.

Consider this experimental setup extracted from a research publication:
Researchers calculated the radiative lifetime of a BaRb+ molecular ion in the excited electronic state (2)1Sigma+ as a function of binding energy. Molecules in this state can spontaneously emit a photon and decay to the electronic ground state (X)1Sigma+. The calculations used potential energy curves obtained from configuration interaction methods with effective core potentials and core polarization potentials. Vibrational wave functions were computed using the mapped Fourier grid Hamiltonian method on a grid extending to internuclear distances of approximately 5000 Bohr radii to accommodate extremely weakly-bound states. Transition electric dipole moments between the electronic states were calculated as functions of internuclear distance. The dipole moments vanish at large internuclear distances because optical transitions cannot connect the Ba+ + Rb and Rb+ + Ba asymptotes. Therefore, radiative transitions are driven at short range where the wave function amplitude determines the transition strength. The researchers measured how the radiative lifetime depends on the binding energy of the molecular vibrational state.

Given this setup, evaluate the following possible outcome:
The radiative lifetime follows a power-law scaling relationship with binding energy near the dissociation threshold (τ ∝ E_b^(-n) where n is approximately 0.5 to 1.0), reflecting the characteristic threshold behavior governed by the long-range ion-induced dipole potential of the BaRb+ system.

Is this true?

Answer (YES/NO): YES